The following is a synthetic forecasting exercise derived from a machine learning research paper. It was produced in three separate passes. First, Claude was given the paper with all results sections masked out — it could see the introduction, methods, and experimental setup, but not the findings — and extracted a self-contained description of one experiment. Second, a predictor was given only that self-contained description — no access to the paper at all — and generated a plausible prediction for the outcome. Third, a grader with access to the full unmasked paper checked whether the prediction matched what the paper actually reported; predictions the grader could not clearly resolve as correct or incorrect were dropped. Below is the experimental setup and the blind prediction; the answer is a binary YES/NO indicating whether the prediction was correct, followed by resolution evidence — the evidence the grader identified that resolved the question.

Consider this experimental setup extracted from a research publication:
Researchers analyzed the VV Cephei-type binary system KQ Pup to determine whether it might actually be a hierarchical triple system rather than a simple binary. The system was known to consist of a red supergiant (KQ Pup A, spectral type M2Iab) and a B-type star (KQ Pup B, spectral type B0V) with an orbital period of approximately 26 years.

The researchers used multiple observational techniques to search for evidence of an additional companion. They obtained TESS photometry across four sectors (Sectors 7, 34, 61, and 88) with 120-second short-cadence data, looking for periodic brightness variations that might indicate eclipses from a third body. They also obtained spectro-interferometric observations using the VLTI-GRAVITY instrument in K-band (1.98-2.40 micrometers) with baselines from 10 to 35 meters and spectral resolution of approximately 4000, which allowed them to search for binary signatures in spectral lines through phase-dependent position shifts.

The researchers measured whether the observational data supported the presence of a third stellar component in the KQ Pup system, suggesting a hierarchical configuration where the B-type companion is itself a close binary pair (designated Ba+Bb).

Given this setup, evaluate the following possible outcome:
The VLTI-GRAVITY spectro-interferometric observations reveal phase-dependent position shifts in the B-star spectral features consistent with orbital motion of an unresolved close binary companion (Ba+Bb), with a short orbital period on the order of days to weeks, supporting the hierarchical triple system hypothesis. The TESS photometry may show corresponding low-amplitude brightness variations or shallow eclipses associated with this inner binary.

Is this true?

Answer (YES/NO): YES